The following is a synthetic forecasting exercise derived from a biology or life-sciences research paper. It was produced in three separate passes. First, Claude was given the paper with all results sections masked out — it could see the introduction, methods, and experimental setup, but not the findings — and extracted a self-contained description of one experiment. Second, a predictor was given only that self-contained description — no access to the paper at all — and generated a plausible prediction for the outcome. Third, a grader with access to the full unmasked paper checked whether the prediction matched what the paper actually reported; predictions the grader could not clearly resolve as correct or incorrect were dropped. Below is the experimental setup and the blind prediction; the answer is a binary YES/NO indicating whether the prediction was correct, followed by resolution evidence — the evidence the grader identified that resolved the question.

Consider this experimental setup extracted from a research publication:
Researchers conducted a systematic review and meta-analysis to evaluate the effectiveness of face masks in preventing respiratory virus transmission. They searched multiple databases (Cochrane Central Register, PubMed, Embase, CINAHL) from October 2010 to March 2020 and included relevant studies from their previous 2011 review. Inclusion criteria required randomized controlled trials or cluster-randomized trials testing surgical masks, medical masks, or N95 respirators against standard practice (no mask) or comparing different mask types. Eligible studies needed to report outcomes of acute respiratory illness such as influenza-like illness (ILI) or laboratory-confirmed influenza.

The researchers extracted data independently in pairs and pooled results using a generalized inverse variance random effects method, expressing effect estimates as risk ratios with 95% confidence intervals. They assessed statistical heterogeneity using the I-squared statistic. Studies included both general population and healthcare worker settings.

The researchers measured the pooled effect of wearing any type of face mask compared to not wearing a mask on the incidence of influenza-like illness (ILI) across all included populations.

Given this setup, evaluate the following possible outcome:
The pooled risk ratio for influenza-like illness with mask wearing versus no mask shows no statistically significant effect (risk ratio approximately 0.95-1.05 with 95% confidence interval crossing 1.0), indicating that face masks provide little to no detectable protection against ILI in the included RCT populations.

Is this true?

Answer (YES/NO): NO